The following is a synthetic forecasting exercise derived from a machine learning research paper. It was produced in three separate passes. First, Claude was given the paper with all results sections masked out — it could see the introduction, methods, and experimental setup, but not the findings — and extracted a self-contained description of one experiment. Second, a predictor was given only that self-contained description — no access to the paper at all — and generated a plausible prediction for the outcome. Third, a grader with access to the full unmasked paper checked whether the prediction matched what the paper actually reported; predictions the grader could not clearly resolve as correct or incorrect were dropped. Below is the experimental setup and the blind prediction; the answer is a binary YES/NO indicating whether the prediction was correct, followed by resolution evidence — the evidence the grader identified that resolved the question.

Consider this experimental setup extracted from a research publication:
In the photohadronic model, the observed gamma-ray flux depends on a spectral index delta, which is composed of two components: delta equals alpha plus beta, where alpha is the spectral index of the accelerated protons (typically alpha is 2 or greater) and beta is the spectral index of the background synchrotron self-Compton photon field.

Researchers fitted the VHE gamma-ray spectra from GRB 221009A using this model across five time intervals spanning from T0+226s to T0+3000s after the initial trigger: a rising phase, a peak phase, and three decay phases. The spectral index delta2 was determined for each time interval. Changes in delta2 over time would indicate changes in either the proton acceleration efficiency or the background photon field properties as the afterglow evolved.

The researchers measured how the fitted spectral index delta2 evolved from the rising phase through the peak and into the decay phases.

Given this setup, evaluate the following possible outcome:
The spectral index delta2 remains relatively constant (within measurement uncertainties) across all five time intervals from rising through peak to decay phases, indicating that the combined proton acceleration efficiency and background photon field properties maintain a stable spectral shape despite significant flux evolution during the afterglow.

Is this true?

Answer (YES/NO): YES